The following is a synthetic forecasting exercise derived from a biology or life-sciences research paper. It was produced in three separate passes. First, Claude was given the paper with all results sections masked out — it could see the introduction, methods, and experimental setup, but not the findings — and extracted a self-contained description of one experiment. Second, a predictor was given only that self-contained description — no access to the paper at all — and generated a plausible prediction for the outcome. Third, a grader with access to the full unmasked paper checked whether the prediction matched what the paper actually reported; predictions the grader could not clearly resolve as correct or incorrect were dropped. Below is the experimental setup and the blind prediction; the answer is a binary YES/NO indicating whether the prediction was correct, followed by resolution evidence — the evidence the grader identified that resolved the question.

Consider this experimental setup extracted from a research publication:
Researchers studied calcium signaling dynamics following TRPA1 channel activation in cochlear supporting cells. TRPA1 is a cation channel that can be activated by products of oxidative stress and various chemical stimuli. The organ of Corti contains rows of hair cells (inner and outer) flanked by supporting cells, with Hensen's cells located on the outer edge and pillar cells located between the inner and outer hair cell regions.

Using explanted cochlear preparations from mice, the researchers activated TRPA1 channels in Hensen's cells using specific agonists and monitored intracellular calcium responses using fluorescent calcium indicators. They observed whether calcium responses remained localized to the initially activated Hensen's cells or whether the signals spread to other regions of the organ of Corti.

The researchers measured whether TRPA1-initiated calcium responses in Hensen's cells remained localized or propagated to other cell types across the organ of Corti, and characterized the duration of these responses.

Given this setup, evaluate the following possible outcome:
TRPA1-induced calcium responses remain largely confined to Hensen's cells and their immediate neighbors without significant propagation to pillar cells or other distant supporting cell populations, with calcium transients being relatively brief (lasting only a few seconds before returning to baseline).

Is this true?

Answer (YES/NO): NO